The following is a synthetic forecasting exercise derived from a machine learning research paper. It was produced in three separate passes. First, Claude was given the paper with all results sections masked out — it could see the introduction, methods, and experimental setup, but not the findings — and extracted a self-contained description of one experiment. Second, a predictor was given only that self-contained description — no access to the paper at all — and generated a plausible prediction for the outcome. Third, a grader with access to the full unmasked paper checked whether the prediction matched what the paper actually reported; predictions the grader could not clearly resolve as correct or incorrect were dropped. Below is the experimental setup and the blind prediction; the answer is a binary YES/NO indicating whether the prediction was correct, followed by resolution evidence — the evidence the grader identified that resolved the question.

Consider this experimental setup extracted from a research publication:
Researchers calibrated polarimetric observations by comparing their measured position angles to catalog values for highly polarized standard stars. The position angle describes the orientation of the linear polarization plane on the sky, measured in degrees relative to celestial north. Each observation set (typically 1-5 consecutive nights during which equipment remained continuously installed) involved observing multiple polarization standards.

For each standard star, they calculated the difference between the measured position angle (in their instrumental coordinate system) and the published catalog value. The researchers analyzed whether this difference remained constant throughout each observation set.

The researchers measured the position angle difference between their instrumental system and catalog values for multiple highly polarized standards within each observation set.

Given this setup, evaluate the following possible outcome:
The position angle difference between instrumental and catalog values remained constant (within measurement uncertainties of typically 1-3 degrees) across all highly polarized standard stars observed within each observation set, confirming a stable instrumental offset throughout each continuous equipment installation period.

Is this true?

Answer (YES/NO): YES